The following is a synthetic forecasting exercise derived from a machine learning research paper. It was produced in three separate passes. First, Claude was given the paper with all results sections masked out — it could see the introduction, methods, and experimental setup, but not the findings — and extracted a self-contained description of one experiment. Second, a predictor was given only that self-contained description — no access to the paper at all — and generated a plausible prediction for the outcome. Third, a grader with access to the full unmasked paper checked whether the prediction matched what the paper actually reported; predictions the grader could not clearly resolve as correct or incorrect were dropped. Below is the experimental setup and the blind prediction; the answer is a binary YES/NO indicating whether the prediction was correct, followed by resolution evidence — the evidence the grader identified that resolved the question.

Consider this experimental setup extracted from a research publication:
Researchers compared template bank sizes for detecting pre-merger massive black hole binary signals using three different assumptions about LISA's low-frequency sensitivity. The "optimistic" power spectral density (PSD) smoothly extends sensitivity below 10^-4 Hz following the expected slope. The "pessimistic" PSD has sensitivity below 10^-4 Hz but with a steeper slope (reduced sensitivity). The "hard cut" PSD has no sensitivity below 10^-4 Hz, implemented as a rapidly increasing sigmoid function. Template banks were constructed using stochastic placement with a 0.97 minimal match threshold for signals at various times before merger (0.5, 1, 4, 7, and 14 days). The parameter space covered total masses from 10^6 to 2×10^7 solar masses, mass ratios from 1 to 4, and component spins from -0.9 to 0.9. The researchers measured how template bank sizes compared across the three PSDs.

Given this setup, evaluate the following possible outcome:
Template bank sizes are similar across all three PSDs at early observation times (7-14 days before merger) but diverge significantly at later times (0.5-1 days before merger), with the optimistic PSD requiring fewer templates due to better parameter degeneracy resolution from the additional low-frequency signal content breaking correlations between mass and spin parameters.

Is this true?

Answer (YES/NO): NO